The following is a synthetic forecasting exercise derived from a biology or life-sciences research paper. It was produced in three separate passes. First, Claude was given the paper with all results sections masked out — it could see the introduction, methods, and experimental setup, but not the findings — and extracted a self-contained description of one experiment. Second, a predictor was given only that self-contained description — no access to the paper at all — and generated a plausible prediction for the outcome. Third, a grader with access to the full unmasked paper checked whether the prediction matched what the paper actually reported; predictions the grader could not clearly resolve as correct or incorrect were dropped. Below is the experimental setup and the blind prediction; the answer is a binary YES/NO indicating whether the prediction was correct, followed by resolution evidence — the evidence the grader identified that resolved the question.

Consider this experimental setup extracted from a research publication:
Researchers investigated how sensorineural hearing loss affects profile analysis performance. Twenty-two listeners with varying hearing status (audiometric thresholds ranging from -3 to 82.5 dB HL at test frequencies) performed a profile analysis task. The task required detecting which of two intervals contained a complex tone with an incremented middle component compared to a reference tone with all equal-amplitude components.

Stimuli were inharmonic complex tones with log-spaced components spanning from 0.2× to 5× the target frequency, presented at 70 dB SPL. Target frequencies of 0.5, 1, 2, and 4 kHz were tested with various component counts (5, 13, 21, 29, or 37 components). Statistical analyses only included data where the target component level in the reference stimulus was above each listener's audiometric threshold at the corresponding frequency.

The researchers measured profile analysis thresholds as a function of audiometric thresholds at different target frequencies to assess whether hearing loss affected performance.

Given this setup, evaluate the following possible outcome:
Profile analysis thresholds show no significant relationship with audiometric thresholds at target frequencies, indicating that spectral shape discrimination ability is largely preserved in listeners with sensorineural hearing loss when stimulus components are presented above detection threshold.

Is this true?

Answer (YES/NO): NO